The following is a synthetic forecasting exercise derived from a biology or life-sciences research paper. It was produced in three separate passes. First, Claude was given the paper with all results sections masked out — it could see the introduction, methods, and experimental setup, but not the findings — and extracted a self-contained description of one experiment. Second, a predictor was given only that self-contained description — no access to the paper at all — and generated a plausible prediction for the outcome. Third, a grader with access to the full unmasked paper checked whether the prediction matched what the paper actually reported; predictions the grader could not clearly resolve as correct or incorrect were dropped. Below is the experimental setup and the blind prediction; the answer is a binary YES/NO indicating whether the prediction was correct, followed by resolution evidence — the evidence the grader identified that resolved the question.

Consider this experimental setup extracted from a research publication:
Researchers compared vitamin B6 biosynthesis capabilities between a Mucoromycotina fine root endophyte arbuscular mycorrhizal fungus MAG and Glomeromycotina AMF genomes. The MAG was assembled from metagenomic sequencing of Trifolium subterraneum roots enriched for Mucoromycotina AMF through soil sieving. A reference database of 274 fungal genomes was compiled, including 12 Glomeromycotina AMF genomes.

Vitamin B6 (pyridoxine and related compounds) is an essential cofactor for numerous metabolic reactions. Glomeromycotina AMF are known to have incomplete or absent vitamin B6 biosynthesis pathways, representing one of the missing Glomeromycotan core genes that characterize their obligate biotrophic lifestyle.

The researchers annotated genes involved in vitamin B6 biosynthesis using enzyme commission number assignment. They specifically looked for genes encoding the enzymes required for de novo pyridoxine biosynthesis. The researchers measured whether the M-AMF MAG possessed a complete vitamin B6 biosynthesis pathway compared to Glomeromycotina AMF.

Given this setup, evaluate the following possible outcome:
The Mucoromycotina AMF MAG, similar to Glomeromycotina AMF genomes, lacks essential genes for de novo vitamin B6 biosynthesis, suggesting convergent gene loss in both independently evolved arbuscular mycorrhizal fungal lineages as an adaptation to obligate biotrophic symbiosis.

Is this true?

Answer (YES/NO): NO